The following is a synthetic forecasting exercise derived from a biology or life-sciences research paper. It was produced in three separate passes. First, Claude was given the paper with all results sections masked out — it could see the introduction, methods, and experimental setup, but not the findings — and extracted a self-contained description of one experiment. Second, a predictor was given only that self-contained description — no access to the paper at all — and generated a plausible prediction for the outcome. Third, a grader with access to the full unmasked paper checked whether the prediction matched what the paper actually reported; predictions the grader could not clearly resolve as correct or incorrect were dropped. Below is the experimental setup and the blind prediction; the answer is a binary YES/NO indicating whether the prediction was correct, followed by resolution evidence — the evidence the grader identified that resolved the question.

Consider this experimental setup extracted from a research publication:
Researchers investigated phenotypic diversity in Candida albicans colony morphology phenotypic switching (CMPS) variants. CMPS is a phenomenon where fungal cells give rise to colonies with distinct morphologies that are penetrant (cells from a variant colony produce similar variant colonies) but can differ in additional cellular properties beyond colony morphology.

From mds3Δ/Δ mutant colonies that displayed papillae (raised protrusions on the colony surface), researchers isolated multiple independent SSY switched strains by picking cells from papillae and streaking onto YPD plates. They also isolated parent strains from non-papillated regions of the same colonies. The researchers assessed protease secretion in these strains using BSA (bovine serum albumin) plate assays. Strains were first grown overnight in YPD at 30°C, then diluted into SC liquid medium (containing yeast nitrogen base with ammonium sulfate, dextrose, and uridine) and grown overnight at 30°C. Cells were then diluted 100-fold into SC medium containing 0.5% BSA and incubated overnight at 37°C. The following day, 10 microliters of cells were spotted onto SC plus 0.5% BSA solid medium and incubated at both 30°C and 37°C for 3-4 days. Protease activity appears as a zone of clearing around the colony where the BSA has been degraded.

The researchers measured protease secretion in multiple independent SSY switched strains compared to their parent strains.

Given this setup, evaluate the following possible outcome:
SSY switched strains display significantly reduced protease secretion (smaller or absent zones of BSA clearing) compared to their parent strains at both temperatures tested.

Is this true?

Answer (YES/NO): NO